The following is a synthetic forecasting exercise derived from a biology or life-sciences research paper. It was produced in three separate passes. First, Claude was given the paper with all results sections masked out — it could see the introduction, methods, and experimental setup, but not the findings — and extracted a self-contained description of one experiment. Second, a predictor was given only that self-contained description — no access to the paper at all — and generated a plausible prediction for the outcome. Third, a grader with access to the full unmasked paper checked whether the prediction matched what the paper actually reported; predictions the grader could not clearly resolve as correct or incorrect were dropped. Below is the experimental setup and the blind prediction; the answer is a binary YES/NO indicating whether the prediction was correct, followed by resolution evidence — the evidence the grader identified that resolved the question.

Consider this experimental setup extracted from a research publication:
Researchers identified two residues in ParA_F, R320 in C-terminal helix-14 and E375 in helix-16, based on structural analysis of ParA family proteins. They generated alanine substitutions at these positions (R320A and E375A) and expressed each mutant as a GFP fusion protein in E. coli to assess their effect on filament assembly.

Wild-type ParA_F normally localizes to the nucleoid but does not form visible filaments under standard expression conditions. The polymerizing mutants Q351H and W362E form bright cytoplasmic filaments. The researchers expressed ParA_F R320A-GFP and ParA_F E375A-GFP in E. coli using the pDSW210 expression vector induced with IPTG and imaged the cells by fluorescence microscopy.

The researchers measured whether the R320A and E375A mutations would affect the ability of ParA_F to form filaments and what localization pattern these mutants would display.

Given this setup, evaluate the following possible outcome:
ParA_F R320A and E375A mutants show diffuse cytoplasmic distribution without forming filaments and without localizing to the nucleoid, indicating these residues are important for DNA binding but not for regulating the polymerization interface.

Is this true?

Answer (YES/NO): NO